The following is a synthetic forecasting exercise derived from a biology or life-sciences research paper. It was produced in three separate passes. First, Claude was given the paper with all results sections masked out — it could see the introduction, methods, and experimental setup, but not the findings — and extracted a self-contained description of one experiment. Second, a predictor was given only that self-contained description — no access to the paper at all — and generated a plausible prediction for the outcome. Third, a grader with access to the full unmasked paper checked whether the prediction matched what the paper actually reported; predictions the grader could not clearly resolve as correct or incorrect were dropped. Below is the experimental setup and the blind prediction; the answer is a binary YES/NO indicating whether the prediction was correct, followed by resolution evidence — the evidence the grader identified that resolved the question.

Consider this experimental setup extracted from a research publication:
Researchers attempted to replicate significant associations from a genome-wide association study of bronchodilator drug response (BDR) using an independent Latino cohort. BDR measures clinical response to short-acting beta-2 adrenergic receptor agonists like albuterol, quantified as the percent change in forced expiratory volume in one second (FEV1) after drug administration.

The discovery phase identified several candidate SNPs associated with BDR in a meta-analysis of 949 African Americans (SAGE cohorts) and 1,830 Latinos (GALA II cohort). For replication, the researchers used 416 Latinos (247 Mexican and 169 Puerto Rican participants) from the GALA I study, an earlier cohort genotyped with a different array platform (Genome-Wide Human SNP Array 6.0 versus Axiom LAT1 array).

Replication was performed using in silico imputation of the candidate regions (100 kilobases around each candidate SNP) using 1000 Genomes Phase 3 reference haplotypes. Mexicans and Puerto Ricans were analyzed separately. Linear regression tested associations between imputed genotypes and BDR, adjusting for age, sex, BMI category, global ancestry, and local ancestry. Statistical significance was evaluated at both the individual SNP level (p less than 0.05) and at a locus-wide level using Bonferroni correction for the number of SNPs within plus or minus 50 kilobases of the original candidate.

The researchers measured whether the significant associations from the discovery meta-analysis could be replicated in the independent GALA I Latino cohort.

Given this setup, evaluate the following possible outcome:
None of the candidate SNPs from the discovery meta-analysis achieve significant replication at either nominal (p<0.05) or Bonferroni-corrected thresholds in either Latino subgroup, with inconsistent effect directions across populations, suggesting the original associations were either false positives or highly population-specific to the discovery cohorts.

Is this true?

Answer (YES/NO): NO